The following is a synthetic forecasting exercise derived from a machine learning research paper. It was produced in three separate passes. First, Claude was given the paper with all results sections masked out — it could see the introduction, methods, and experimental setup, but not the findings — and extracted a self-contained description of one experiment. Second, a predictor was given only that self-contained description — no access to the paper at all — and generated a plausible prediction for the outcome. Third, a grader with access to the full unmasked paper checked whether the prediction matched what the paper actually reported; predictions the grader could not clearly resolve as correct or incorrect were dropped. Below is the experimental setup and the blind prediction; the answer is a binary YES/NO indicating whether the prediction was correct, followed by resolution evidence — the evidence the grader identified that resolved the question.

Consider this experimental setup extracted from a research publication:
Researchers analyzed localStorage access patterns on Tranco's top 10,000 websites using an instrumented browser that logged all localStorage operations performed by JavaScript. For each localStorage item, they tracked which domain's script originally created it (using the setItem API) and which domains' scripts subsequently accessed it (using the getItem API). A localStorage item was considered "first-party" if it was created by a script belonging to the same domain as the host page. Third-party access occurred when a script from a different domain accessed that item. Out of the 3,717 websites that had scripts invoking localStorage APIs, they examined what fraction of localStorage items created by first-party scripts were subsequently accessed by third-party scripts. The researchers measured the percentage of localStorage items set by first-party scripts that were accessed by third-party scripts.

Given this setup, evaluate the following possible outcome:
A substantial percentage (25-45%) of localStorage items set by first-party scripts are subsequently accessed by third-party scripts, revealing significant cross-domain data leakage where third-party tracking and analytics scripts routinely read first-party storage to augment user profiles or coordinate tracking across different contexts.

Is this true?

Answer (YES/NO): NO